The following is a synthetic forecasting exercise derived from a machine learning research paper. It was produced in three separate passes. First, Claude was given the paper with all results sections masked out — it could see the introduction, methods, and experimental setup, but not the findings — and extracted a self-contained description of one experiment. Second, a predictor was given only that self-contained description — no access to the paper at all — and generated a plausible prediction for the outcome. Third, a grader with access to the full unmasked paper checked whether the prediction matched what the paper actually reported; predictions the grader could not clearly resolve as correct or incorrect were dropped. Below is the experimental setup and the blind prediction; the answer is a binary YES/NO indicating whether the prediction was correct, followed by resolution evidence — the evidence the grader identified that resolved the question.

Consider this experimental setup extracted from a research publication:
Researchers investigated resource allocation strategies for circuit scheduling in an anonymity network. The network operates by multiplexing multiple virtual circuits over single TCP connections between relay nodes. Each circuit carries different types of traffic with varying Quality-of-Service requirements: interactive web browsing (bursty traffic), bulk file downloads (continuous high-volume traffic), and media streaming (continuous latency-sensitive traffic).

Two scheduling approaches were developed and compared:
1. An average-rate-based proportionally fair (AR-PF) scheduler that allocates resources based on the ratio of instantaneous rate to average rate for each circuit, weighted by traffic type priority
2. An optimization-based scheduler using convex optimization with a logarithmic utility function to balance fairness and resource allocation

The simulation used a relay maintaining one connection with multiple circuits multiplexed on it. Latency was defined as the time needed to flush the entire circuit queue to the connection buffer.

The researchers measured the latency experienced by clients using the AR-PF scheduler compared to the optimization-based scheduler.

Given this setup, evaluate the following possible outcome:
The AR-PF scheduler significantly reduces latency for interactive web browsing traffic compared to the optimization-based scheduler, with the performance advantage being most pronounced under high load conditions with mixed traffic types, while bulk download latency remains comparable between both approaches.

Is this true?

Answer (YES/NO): NO